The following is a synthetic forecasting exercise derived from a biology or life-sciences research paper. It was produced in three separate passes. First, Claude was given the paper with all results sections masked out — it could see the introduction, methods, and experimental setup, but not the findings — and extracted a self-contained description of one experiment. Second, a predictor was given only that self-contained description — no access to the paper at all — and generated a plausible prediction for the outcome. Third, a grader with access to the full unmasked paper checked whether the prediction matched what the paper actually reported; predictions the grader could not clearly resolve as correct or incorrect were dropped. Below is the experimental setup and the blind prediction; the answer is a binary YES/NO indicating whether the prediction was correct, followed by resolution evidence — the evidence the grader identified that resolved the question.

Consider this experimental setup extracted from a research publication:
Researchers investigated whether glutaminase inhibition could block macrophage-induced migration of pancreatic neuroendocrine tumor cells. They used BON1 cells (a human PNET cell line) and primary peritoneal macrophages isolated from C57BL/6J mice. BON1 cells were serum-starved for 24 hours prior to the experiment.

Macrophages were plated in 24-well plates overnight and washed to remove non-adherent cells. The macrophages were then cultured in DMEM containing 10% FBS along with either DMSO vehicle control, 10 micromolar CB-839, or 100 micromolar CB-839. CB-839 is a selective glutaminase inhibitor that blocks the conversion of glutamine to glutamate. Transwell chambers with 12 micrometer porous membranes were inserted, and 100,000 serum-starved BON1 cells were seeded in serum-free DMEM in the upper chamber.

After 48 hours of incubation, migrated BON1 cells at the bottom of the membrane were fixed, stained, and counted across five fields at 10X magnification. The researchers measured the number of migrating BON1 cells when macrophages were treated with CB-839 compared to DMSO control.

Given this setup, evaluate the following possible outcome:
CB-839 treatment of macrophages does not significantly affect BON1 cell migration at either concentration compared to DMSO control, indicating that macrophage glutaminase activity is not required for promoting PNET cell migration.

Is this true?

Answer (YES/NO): NO